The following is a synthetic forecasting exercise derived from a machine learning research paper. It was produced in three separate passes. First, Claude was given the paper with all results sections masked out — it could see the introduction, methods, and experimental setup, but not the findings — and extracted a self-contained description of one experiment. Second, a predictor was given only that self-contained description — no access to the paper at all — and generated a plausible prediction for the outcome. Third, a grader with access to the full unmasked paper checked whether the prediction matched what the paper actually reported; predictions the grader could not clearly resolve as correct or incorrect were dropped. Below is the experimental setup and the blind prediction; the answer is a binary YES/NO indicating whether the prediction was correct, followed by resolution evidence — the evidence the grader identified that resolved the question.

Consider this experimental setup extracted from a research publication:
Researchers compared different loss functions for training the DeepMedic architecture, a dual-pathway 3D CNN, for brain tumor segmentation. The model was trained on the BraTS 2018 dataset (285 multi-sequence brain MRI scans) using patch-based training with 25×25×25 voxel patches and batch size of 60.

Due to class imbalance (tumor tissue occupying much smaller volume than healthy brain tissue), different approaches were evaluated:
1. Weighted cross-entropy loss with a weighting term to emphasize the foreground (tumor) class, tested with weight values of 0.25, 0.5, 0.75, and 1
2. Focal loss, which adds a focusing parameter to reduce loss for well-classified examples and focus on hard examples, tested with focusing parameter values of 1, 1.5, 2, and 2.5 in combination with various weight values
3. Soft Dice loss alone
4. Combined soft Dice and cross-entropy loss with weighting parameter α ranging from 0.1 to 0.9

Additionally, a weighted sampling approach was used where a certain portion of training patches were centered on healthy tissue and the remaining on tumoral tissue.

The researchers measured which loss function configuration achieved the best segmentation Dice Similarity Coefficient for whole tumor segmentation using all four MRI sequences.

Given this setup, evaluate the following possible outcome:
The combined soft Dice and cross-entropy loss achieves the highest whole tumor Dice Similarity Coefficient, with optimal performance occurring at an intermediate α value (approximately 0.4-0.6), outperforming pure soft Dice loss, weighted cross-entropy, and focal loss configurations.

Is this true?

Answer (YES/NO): YES